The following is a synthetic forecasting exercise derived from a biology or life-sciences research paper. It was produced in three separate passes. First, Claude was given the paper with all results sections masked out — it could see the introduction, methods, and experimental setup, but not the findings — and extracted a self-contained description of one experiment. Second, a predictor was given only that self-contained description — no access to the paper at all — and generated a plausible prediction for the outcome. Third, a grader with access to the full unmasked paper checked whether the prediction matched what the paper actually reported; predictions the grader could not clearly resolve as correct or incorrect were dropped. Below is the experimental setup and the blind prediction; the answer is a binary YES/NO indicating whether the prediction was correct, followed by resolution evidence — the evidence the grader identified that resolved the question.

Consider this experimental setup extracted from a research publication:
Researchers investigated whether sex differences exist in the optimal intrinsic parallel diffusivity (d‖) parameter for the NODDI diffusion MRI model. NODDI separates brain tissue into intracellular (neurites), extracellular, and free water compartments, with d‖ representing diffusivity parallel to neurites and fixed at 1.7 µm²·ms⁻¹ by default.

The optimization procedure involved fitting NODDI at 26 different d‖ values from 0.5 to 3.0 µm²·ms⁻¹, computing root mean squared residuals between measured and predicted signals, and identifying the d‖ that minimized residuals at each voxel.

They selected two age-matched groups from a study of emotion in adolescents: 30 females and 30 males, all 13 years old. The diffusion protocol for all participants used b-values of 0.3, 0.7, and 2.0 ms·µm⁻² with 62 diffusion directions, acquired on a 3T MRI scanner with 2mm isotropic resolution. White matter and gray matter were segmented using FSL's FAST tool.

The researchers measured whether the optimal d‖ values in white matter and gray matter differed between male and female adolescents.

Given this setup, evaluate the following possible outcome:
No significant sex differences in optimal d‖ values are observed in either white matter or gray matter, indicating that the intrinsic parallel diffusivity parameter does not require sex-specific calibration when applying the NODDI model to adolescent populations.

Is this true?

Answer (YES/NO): YES